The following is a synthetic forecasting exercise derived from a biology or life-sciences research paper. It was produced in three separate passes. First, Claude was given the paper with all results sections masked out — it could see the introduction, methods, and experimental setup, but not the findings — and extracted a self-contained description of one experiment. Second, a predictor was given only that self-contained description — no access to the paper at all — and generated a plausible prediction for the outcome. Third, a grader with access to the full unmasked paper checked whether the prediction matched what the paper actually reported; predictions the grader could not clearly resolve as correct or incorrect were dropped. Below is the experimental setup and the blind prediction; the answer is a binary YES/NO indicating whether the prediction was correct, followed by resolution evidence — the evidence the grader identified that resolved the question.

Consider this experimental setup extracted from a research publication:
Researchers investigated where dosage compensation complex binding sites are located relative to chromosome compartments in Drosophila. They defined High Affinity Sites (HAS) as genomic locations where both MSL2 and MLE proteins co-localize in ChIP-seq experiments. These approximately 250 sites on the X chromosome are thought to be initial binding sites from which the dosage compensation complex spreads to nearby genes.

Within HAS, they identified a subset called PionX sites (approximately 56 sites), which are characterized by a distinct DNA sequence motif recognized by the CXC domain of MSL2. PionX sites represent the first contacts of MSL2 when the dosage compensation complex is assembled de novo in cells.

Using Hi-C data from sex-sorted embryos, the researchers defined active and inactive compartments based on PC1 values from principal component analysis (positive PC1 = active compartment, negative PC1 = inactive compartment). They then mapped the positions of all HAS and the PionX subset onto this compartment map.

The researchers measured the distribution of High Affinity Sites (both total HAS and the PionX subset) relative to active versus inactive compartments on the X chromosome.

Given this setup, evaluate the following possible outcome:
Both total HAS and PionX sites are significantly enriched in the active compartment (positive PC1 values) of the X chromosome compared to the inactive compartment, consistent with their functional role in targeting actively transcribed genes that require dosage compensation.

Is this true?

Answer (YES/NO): YES